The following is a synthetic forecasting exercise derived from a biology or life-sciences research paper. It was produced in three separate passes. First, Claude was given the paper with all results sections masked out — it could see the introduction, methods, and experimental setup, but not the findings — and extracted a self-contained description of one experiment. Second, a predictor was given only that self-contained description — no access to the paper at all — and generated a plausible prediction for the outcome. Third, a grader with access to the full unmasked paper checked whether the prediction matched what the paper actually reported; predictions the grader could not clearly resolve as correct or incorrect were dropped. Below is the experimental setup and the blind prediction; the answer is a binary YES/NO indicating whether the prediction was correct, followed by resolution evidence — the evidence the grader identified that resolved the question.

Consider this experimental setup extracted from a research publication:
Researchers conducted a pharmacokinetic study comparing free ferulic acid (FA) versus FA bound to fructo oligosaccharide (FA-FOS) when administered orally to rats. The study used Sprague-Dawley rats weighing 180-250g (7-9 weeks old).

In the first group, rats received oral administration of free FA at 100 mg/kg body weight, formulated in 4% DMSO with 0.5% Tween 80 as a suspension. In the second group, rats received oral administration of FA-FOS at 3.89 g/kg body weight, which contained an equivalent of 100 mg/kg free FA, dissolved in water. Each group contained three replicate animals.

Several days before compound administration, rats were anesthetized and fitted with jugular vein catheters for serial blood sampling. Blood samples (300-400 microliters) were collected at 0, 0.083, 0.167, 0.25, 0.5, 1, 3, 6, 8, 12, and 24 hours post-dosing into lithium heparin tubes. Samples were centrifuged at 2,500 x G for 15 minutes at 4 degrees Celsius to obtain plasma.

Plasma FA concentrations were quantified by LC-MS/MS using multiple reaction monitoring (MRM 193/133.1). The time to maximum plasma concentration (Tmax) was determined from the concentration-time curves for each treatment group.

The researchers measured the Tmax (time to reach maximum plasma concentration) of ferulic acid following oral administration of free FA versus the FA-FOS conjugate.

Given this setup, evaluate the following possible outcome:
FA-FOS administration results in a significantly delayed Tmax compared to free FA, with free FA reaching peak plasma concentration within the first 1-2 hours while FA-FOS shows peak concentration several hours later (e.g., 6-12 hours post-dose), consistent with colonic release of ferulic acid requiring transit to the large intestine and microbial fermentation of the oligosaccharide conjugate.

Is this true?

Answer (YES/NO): NO